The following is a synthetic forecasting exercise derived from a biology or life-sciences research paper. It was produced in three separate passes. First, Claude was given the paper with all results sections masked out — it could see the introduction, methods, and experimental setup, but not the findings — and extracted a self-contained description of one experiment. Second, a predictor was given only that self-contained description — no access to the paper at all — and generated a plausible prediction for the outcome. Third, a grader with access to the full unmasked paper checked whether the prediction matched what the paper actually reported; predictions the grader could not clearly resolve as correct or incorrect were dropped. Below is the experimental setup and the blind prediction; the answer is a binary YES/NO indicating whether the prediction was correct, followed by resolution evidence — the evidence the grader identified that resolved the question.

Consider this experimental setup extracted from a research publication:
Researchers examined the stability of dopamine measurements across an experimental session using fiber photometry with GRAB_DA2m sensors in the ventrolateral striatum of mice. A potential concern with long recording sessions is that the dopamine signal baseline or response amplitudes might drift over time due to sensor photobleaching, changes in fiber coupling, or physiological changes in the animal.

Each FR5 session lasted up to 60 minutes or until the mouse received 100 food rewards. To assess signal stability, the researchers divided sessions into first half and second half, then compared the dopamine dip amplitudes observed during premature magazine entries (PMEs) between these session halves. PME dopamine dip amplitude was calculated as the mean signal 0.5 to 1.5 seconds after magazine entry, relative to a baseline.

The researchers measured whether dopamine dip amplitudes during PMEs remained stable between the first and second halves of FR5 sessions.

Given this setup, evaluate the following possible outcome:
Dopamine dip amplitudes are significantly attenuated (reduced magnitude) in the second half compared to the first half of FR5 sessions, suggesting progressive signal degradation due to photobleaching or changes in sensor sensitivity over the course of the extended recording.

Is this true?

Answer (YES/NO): NO